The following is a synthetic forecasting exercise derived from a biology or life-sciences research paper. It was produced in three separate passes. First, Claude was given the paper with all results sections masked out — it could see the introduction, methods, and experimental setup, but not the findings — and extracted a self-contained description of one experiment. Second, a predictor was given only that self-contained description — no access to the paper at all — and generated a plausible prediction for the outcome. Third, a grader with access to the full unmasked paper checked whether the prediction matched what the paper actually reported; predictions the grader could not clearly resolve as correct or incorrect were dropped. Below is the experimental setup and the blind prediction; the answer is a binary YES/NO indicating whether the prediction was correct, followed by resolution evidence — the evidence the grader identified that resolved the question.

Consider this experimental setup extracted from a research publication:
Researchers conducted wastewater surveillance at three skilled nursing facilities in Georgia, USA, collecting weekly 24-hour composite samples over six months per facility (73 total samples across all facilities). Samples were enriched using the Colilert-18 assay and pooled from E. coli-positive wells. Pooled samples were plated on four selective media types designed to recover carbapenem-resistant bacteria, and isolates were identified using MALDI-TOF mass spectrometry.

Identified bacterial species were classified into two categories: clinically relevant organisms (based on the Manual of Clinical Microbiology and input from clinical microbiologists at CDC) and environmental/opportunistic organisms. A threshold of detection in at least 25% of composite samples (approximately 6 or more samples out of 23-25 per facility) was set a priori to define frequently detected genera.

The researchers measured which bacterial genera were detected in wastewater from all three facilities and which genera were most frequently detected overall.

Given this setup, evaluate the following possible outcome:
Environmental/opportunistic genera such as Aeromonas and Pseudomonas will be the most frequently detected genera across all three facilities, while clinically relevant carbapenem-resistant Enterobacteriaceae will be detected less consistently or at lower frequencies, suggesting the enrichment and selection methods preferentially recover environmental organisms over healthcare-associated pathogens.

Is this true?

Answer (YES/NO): NO